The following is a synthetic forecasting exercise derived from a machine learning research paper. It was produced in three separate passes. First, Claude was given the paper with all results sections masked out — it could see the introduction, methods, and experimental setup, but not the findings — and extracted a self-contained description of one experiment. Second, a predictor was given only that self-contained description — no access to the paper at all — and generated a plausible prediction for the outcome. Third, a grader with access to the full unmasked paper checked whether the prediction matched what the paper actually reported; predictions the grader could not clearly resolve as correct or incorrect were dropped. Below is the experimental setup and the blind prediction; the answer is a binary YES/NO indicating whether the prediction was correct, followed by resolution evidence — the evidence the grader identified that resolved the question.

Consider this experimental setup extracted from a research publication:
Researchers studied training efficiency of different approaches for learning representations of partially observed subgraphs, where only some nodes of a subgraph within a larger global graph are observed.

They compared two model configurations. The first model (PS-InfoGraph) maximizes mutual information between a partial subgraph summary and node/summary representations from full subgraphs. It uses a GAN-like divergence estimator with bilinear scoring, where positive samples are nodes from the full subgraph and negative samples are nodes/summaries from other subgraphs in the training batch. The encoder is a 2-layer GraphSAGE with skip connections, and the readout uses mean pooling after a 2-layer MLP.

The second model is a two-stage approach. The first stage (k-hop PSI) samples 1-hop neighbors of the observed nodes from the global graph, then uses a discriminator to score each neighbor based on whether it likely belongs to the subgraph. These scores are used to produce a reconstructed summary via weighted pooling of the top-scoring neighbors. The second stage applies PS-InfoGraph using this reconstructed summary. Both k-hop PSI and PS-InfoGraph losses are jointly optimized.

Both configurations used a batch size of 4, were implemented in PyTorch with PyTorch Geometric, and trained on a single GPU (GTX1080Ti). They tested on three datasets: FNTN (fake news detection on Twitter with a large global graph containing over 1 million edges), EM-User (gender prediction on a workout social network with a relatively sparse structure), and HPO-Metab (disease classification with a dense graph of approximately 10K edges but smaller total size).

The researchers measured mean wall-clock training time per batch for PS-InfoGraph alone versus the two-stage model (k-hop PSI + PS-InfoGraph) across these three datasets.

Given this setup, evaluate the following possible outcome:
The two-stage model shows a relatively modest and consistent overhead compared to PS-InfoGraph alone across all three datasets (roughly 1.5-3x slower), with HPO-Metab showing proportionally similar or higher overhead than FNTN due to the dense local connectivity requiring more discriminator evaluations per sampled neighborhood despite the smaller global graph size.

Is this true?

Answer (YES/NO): NO